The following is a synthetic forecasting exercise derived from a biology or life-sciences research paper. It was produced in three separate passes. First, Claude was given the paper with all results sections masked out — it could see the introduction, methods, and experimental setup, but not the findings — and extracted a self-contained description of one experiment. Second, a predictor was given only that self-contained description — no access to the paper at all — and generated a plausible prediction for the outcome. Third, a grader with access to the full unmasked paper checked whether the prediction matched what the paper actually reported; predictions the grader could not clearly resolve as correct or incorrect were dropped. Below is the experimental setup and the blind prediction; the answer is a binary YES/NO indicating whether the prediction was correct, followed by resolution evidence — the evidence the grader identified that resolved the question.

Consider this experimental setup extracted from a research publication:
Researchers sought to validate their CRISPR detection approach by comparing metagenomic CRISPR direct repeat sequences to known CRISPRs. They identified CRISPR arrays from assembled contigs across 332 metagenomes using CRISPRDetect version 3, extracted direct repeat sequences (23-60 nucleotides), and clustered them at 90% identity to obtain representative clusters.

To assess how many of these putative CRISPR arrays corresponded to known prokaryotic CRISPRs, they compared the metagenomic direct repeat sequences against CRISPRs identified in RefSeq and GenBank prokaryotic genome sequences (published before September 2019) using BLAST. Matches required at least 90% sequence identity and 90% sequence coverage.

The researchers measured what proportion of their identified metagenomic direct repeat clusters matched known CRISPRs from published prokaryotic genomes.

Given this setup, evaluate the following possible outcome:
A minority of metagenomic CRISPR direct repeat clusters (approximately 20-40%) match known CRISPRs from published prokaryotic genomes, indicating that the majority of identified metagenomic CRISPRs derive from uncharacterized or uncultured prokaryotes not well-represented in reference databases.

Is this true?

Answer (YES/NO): YES